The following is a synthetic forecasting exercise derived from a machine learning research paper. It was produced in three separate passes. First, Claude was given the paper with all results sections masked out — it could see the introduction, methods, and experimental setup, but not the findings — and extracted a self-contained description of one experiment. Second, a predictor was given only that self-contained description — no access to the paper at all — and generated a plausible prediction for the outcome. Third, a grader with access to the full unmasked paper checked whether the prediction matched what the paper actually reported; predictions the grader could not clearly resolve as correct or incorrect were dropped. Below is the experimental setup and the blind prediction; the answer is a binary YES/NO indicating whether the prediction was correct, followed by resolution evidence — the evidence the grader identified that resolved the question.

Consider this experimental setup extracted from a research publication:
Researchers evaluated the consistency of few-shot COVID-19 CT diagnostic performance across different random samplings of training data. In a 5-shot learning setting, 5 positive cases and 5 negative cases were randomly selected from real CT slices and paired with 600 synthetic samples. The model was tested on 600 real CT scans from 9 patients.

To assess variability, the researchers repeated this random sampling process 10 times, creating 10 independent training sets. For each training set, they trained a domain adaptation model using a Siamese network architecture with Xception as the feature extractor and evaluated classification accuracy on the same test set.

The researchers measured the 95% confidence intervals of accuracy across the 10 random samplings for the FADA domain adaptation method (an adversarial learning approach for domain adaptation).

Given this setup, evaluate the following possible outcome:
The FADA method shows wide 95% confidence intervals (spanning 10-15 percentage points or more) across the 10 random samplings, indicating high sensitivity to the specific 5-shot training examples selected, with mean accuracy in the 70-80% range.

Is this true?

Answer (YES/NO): YES